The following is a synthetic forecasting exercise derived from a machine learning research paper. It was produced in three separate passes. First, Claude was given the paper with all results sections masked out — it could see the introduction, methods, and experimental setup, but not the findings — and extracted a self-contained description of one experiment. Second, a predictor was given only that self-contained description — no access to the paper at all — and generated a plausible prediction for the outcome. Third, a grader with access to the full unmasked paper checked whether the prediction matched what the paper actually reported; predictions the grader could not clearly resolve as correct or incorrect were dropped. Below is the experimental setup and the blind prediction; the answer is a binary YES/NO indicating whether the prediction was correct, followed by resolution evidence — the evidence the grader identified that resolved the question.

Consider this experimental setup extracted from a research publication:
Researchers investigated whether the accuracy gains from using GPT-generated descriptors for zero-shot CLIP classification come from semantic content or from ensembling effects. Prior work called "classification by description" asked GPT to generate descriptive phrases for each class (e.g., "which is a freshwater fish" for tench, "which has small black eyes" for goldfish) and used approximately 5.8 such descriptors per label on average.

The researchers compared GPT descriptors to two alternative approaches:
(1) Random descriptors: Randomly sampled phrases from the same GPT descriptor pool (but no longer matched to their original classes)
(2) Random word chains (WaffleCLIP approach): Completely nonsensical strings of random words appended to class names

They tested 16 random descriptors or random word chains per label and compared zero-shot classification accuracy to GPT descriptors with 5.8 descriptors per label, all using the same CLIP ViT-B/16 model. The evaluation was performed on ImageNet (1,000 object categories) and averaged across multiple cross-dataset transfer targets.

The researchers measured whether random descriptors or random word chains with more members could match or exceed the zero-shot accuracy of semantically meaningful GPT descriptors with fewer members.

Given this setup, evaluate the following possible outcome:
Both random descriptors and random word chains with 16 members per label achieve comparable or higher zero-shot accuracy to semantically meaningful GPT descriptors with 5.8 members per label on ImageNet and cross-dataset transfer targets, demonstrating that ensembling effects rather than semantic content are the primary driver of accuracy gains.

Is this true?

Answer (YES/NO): YES